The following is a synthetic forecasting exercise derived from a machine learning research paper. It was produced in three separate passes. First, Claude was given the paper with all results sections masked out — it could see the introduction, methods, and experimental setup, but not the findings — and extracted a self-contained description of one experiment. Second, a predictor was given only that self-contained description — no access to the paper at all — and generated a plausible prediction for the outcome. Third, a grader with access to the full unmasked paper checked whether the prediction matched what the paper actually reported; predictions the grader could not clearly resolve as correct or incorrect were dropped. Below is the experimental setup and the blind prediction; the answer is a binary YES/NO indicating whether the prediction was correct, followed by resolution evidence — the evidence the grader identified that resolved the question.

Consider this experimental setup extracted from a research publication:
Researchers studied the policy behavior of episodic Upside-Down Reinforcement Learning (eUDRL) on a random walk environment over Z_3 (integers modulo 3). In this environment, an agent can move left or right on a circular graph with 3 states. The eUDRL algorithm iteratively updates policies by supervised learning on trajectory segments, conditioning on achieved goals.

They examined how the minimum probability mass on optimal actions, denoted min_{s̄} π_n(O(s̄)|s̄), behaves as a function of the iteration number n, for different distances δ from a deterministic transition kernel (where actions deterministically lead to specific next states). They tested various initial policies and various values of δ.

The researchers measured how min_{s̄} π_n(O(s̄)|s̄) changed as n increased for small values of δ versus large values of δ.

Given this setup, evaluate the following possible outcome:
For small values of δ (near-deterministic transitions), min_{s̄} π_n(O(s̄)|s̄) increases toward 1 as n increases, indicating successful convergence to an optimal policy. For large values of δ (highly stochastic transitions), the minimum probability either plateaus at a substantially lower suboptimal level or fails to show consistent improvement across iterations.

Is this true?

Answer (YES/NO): YES